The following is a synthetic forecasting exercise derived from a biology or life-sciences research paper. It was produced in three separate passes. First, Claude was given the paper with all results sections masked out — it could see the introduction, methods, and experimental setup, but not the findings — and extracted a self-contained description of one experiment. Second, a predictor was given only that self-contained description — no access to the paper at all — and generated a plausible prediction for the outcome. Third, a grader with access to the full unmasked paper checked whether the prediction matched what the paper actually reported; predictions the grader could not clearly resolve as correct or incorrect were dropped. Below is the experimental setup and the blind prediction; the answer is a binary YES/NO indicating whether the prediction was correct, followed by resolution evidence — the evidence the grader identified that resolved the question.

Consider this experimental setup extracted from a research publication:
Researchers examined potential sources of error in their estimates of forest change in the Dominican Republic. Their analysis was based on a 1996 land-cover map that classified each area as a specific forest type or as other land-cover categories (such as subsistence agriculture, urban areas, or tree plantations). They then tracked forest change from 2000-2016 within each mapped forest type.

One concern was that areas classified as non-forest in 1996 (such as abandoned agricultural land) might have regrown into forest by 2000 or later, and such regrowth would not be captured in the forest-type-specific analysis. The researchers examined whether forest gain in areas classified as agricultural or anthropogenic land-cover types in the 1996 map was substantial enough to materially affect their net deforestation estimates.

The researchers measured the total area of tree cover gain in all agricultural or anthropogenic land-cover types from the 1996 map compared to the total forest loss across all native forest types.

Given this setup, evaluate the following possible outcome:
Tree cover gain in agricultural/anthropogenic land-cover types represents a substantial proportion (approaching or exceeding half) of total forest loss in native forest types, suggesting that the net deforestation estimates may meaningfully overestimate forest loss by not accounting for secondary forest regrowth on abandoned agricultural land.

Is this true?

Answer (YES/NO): NO